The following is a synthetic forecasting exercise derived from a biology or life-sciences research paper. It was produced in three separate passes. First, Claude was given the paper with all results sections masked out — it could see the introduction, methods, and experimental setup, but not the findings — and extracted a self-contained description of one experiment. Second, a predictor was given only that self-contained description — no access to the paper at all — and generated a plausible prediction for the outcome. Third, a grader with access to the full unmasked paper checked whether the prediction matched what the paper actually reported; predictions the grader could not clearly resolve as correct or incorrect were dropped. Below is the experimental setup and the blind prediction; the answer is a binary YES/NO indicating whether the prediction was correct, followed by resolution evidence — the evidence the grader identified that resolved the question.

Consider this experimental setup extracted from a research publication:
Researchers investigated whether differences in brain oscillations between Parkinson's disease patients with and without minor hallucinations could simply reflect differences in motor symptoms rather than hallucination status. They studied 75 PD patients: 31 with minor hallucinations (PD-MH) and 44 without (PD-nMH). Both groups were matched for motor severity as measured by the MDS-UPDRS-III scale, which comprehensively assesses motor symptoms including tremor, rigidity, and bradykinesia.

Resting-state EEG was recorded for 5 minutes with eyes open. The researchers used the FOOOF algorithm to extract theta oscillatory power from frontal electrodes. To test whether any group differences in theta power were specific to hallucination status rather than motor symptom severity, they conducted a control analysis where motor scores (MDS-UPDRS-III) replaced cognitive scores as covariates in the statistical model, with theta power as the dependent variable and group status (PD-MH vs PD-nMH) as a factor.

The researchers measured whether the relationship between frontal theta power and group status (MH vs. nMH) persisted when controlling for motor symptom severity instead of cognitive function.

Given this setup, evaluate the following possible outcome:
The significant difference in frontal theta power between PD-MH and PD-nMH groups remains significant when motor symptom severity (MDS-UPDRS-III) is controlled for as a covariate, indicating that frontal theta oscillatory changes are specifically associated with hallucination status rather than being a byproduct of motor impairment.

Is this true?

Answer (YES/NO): YES